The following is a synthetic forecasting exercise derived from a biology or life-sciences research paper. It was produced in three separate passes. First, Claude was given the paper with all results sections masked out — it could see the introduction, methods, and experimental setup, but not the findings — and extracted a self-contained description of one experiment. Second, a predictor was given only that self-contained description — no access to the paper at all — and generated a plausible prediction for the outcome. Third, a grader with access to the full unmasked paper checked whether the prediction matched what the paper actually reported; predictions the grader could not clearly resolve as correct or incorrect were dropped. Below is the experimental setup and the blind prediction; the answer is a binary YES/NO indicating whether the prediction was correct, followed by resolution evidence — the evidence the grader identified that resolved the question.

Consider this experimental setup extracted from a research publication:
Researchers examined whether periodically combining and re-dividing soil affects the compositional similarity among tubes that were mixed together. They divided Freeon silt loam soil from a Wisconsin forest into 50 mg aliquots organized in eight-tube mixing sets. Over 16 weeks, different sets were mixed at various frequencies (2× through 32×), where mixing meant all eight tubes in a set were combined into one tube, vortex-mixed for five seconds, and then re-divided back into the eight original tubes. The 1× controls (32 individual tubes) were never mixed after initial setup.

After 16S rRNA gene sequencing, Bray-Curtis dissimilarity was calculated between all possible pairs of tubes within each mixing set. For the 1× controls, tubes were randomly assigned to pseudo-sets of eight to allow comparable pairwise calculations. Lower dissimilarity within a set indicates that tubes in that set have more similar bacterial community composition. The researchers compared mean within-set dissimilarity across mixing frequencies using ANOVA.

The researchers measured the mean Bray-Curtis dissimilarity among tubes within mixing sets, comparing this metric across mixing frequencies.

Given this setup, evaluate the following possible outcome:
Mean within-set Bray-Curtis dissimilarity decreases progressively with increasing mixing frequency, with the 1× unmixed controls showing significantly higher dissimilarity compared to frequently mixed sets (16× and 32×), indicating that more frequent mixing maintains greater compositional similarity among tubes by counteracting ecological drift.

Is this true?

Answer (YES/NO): YES